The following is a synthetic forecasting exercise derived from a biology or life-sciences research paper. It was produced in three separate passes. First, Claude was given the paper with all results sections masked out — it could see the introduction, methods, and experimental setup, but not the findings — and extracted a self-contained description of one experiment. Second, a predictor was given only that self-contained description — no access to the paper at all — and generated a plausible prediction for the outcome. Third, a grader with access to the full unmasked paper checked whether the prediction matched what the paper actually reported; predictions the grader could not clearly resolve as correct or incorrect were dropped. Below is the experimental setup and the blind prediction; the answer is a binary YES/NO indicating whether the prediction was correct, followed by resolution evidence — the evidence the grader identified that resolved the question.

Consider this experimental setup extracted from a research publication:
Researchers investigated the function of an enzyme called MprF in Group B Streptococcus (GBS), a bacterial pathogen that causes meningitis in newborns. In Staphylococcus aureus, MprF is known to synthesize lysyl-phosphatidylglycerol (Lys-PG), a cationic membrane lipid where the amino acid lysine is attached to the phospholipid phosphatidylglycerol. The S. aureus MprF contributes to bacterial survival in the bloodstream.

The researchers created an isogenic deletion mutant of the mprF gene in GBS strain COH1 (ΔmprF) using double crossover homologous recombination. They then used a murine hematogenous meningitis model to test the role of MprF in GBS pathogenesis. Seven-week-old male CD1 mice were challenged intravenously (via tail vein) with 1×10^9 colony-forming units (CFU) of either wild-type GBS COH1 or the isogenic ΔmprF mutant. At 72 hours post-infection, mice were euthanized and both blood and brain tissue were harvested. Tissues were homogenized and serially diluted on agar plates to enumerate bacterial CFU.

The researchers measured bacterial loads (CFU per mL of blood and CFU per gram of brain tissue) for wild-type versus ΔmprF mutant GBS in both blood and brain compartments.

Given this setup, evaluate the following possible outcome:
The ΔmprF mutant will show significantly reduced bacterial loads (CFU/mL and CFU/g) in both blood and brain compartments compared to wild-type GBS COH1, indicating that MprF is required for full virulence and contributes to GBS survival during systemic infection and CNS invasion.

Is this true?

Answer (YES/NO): NO